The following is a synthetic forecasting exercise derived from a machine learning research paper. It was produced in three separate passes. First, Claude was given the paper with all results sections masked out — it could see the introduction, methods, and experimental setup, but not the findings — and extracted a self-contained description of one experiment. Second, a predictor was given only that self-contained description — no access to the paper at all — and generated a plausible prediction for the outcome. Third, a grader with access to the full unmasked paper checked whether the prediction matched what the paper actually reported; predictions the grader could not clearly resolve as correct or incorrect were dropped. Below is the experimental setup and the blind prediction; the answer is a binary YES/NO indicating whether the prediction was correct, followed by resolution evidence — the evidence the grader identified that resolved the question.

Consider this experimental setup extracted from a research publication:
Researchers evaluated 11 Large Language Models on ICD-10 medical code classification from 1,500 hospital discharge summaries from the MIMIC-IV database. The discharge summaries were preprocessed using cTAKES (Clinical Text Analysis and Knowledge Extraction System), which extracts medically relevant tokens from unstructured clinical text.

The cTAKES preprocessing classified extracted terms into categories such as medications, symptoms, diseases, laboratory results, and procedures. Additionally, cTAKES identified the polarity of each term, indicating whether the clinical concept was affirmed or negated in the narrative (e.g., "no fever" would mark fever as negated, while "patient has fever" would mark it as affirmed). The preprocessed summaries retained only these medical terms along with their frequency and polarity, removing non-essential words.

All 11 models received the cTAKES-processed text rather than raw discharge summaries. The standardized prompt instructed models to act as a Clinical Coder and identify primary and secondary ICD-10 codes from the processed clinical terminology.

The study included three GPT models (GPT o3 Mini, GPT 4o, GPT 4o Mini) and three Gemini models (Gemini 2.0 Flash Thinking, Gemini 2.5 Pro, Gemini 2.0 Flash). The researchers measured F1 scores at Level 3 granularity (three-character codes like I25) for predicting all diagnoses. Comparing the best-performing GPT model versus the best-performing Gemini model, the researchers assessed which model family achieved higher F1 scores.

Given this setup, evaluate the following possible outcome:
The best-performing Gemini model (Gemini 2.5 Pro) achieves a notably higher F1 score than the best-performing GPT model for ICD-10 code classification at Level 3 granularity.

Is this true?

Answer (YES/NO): YES